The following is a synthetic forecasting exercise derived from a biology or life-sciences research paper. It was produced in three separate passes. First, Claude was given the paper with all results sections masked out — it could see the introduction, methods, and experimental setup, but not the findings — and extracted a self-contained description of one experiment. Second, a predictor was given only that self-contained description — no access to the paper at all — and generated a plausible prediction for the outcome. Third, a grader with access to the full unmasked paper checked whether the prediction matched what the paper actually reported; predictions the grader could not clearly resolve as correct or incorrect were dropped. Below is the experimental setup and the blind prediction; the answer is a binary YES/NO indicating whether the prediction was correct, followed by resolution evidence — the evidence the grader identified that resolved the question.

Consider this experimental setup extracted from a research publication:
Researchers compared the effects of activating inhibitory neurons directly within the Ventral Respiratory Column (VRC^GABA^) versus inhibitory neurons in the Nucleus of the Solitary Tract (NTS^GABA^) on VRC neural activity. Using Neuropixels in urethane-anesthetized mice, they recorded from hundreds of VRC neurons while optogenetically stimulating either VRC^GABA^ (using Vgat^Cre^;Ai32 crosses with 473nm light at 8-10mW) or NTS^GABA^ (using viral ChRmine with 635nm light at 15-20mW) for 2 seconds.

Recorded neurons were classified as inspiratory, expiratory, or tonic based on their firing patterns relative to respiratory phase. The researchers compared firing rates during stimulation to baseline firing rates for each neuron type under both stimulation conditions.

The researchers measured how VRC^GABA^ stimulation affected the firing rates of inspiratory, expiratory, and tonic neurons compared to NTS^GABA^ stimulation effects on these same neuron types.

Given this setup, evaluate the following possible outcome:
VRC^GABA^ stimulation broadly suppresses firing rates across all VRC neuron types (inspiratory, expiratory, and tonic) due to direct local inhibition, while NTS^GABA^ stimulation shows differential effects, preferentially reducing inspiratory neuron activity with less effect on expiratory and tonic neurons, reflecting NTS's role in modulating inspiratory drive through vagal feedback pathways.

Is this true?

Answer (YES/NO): YES